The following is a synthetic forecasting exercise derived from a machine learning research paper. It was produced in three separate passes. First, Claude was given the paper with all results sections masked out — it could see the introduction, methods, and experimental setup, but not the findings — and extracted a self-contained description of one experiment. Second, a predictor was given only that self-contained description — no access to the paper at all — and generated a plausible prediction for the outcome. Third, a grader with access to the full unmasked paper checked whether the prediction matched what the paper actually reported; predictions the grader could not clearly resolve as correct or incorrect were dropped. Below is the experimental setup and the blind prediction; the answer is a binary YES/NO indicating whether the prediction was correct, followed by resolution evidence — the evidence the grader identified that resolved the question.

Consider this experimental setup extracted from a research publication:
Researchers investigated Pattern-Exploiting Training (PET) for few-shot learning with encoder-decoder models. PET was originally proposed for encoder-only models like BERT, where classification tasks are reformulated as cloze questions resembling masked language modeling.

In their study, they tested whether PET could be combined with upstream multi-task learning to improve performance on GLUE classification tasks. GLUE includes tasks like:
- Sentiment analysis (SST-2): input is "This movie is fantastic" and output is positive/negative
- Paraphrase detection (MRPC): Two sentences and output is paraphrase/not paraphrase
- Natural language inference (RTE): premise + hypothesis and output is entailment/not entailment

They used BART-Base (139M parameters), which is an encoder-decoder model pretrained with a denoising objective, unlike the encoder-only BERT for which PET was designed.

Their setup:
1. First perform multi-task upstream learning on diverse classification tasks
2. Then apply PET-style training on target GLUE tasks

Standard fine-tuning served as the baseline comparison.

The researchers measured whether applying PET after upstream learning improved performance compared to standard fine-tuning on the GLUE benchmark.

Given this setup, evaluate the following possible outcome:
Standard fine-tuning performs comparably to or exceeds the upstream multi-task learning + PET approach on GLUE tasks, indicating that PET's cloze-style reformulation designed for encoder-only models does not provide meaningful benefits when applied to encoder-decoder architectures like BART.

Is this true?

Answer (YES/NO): YES